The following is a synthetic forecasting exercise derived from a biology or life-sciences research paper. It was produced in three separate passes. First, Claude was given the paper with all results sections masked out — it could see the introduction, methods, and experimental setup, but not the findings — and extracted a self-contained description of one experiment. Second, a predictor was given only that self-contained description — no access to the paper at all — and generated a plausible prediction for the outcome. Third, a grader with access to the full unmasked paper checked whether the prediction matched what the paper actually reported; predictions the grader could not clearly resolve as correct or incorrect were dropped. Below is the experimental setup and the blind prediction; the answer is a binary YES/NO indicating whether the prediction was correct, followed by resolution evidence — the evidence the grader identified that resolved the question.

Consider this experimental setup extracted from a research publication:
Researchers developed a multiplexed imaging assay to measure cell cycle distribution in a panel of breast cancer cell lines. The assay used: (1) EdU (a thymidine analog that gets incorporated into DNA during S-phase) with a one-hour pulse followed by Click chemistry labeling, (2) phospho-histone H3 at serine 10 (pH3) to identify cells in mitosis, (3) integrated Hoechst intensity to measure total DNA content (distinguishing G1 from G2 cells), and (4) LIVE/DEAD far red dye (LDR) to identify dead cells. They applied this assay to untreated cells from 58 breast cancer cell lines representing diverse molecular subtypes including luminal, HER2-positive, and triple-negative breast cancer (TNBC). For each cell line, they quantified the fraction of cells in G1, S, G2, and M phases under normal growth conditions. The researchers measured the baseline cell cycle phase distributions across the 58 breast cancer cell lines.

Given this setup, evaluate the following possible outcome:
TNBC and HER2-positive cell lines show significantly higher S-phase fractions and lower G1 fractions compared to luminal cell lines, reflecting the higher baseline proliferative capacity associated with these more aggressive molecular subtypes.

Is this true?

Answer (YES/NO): NO